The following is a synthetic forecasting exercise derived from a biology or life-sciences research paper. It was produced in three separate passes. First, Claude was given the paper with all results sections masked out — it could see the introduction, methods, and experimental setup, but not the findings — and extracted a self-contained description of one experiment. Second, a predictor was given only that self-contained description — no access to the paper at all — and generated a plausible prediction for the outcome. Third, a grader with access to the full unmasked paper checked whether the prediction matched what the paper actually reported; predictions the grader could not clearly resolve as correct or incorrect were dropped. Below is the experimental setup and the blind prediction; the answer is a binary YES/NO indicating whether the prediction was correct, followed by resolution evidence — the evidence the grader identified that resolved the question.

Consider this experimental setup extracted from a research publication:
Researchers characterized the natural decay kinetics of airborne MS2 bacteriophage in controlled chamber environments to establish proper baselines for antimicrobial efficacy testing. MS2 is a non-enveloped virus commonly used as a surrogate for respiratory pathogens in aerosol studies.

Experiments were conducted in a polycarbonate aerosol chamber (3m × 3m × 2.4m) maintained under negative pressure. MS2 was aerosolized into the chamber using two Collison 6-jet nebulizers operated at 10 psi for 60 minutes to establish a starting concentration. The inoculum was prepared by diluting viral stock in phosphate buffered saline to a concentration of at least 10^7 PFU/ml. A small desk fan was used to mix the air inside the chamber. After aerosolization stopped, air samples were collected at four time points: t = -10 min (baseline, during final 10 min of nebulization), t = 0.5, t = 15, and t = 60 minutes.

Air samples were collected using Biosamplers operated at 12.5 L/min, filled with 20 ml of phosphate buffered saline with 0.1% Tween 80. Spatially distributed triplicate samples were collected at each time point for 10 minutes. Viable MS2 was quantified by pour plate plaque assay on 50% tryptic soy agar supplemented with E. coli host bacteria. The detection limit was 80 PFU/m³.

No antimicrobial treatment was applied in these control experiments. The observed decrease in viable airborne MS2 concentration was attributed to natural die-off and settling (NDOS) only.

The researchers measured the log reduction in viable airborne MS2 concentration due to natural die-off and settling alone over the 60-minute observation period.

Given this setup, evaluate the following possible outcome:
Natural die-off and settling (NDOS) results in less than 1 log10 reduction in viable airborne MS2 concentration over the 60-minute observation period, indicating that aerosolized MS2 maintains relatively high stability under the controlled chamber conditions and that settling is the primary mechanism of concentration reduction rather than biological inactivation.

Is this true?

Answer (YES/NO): NO